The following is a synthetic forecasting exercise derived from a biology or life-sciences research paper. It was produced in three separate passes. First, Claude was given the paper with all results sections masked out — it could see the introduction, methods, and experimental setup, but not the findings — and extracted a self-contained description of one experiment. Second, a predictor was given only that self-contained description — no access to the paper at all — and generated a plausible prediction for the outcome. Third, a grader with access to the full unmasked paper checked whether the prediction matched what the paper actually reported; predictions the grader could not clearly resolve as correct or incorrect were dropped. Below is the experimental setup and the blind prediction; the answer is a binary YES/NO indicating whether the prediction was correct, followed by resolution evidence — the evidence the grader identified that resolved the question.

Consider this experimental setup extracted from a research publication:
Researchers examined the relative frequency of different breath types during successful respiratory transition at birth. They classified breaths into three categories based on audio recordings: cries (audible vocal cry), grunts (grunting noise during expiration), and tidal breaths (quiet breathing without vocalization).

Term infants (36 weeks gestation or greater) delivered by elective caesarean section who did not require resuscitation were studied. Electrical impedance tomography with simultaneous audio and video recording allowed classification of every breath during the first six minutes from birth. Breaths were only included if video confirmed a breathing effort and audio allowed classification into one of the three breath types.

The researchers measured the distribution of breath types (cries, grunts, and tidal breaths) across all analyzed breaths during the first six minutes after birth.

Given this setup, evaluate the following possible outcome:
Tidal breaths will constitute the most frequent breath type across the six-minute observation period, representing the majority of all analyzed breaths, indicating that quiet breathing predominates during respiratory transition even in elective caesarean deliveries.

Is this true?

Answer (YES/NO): NO